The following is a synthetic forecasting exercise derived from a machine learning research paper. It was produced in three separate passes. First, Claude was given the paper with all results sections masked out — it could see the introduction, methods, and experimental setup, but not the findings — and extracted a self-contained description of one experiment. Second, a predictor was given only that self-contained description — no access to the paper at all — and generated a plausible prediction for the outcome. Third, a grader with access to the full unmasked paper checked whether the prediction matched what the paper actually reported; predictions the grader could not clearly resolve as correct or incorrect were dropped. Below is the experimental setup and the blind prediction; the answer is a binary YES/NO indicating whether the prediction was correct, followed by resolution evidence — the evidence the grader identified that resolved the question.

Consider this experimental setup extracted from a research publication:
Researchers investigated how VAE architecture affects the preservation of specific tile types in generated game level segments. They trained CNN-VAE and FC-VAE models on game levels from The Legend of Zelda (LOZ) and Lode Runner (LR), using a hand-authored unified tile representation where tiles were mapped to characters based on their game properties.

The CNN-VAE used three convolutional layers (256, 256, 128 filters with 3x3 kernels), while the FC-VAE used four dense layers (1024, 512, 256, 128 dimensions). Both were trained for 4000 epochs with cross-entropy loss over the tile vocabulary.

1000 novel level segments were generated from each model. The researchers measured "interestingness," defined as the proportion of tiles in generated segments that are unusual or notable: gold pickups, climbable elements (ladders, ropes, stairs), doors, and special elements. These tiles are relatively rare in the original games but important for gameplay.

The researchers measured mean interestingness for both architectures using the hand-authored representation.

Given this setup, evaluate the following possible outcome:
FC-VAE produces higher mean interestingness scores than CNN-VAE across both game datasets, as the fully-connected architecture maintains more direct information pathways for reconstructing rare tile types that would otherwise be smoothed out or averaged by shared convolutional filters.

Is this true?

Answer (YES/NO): YES